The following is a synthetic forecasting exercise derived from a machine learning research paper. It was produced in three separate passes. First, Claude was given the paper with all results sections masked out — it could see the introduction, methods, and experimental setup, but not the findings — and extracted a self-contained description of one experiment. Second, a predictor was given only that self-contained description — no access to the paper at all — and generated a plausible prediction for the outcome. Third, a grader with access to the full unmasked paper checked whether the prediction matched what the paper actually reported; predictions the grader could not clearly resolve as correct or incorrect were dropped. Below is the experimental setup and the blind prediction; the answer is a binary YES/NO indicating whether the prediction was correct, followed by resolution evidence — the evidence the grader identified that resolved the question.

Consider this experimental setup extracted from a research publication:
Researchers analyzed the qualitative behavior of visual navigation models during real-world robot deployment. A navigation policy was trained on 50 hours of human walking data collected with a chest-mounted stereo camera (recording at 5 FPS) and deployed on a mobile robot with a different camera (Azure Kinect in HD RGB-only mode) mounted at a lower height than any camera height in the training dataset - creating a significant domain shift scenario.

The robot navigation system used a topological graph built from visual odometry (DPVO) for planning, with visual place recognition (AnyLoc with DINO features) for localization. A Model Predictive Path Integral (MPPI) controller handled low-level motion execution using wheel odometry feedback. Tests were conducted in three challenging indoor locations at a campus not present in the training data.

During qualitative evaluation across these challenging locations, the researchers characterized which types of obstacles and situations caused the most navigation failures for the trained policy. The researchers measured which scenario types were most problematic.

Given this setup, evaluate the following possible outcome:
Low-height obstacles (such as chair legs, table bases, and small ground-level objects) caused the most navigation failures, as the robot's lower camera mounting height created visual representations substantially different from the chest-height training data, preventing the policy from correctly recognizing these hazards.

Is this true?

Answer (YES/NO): NO